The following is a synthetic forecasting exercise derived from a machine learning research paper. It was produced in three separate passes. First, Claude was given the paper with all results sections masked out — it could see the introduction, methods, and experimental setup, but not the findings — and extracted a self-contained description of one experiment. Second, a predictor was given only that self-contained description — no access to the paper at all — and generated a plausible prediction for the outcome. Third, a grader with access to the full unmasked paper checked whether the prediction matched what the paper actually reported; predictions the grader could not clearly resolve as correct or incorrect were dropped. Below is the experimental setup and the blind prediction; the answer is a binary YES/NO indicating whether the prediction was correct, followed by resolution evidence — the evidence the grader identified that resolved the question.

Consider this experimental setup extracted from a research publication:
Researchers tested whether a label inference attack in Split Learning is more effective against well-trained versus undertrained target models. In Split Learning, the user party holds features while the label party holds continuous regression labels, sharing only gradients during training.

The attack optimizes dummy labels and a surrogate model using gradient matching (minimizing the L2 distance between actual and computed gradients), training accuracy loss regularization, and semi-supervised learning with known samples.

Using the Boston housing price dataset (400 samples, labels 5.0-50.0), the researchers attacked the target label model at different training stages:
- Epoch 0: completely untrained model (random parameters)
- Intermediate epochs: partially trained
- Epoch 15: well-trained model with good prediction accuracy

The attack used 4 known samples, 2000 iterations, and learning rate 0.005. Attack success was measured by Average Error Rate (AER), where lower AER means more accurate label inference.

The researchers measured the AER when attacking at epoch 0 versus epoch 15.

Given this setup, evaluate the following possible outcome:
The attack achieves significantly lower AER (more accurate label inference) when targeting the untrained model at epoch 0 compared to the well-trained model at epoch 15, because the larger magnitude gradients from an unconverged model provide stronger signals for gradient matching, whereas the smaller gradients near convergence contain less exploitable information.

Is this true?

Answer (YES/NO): NO